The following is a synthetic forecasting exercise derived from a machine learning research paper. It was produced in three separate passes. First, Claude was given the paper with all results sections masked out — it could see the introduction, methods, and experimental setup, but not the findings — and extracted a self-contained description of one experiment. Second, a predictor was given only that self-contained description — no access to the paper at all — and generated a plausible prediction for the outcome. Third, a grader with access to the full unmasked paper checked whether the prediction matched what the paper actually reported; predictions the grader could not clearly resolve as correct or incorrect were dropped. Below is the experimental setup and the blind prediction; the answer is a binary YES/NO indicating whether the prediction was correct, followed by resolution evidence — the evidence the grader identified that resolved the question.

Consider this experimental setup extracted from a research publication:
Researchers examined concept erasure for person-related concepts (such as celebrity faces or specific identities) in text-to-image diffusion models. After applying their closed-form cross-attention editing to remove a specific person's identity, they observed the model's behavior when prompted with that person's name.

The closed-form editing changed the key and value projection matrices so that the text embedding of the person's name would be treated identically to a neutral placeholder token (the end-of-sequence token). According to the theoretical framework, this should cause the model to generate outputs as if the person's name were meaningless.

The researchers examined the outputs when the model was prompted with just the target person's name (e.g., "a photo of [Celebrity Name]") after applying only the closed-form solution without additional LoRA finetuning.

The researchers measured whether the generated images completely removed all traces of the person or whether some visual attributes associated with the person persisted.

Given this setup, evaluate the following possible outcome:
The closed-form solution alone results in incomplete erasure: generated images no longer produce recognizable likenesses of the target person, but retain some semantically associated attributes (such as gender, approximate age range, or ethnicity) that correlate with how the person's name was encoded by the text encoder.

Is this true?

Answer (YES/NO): YES